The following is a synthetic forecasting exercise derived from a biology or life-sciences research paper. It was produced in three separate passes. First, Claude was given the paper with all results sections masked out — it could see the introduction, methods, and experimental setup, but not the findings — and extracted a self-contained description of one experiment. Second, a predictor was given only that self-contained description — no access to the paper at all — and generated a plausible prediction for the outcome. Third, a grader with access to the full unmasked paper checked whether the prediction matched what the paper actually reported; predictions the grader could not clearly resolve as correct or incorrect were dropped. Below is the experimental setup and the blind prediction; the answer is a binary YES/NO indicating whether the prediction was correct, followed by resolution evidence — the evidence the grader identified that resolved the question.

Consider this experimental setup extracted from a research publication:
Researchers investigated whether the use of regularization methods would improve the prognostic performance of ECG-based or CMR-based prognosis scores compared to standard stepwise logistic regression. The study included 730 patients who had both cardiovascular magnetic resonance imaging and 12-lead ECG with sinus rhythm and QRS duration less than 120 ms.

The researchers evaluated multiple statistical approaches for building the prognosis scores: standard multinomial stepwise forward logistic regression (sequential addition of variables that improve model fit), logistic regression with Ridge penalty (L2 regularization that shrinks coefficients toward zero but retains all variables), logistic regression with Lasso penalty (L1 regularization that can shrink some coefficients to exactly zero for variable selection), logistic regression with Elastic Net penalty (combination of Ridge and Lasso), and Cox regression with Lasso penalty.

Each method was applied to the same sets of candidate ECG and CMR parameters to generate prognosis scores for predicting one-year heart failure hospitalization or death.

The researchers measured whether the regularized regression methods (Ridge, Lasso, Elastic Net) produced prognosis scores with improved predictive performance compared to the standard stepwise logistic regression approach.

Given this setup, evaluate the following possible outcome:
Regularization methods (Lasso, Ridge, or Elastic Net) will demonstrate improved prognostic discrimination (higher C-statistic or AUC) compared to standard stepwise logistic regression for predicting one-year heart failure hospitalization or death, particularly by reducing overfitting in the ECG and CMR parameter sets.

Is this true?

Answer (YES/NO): NO